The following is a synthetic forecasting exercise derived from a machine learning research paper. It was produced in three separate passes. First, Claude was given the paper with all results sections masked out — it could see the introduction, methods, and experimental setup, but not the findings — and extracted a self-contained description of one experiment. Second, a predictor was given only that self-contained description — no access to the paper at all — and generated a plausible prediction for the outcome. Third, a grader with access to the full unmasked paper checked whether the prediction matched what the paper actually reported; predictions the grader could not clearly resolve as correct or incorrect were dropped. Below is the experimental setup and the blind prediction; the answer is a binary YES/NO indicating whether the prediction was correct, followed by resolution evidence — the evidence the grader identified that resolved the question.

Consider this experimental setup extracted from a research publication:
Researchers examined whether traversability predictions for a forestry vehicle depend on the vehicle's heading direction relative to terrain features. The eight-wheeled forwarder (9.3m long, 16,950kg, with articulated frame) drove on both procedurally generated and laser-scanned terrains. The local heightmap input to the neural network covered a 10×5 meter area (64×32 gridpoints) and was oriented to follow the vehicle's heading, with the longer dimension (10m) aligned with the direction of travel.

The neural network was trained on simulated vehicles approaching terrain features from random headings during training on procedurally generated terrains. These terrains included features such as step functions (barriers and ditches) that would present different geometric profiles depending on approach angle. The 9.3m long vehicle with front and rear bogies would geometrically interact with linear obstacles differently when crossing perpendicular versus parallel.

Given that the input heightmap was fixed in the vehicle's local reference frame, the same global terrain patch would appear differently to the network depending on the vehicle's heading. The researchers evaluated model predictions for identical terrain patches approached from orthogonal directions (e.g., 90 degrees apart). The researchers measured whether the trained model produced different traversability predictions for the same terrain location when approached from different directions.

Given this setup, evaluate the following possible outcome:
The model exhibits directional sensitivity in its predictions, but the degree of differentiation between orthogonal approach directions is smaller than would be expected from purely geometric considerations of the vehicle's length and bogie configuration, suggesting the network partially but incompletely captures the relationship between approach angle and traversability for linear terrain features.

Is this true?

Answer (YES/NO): NO